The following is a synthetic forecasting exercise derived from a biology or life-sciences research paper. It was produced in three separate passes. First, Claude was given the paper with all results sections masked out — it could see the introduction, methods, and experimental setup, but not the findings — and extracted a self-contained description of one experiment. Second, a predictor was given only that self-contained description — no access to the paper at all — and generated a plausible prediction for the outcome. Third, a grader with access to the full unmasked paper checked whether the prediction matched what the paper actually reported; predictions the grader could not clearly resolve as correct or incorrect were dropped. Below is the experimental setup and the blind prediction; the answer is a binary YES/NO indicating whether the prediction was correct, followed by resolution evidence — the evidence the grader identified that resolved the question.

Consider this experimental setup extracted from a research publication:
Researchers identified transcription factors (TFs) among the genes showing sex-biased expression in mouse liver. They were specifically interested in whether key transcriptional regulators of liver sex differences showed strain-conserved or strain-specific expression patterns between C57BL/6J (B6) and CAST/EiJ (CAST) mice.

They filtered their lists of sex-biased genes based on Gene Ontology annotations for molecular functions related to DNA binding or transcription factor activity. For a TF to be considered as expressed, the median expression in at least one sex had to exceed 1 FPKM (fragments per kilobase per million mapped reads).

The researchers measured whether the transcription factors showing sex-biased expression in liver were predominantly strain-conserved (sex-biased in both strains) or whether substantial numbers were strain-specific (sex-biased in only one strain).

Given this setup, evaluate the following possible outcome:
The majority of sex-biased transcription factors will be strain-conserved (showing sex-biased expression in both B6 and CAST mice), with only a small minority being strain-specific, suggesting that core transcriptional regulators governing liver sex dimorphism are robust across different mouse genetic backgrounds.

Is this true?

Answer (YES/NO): NO